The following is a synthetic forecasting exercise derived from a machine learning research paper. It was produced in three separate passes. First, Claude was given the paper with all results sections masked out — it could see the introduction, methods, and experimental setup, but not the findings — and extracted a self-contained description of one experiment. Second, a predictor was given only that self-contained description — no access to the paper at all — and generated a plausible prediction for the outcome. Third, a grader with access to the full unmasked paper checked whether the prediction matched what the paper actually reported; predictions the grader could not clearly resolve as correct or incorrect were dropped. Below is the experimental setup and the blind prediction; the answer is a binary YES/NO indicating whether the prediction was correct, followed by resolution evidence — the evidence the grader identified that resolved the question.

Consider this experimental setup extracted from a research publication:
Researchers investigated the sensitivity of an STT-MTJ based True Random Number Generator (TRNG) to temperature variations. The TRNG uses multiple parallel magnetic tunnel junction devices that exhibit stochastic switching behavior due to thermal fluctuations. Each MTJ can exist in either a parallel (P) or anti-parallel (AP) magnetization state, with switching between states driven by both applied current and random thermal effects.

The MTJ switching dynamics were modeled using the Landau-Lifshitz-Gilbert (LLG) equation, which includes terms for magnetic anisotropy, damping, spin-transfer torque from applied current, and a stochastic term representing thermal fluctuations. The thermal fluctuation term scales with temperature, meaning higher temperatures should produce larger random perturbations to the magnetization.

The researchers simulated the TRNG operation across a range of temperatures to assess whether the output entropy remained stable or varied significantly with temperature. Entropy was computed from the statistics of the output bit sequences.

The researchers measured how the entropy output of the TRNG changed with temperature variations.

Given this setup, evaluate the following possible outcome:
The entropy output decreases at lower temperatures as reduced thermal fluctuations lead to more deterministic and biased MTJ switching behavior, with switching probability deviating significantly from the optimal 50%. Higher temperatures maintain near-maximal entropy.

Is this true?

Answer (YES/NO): NO